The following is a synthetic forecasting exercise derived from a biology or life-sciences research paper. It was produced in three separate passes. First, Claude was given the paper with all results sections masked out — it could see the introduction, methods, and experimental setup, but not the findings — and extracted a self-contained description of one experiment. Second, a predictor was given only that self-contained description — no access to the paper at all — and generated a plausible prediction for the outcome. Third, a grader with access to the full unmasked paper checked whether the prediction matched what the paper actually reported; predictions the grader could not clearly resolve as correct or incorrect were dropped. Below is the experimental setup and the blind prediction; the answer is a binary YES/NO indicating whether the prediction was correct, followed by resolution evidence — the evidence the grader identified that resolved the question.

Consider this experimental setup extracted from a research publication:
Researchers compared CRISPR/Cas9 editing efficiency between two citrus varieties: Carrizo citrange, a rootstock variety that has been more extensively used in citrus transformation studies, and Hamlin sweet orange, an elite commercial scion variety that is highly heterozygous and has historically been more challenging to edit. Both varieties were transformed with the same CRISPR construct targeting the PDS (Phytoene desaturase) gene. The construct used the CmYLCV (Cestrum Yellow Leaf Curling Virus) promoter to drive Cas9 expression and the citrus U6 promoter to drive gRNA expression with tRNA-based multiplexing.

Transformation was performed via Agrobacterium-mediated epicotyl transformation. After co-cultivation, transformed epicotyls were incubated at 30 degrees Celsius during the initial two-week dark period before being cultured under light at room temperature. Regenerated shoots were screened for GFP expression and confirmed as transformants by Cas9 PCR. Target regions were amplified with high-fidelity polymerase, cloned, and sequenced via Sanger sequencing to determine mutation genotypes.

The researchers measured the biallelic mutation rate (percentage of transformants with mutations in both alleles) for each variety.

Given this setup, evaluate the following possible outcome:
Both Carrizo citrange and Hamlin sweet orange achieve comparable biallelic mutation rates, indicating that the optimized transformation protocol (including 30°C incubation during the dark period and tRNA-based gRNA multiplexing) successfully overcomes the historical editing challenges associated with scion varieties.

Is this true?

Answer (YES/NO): NO